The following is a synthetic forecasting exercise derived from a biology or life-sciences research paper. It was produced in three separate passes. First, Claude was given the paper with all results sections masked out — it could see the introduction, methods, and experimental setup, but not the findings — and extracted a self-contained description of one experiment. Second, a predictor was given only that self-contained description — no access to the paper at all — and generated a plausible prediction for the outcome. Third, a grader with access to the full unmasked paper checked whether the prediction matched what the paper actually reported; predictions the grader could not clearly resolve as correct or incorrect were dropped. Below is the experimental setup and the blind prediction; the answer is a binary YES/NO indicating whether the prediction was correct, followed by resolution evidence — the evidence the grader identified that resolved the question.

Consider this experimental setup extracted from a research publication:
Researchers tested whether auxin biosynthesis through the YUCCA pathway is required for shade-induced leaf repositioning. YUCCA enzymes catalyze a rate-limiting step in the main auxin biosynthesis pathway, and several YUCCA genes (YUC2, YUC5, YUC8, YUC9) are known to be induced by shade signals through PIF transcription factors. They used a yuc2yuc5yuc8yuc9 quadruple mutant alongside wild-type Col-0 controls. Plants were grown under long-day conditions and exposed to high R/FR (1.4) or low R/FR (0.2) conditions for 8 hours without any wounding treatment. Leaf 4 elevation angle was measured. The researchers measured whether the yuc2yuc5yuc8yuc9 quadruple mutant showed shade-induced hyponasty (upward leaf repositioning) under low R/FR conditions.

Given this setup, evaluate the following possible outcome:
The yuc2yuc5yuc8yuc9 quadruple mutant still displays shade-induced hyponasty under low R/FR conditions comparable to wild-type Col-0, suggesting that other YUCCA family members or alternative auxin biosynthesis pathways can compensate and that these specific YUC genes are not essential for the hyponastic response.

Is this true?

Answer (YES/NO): NO